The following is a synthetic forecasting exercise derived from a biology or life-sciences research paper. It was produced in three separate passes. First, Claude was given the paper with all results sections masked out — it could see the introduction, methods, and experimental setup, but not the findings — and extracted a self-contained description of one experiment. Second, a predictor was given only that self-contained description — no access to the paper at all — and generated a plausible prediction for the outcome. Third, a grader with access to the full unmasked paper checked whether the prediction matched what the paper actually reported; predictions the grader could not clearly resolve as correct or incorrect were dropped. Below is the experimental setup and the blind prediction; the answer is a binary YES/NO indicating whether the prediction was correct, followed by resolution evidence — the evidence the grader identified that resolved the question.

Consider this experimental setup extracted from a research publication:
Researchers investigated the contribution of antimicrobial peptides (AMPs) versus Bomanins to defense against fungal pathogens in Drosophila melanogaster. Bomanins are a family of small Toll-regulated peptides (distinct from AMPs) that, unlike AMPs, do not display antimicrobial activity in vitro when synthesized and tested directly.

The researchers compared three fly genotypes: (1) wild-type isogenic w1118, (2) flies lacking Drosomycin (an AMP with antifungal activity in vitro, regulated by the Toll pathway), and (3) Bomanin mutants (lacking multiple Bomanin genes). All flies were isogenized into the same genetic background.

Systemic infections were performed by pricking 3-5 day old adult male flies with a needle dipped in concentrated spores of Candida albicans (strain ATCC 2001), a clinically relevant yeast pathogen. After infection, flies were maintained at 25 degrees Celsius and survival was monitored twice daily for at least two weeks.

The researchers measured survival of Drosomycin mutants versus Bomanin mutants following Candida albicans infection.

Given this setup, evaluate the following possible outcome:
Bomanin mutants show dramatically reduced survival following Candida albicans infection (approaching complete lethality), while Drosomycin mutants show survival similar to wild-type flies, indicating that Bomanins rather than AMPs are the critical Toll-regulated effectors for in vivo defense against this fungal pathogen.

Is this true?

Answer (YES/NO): NO